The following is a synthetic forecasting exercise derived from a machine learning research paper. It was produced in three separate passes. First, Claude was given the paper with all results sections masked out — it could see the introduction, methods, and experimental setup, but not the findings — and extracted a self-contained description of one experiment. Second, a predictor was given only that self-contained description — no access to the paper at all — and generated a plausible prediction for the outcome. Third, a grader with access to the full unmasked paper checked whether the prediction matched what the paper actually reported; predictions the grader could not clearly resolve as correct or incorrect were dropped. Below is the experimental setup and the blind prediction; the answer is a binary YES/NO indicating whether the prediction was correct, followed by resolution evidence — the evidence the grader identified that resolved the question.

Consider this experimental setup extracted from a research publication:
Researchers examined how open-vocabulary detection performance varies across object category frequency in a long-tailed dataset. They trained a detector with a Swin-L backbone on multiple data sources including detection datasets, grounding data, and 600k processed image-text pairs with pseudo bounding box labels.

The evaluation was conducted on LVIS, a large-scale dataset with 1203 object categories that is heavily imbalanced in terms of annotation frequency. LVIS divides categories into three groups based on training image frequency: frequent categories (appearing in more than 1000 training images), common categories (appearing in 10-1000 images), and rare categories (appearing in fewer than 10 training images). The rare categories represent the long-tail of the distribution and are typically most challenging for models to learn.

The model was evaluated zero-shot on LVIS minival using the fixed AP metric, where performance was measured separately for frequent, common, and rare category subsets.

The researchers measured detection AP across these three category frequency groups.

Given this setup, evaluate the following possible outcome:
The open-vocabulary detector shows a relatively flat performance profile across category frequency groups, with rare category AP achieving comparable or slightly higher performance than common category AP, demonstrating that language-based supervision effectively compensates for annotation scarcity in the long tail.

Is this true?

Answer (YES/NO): YES